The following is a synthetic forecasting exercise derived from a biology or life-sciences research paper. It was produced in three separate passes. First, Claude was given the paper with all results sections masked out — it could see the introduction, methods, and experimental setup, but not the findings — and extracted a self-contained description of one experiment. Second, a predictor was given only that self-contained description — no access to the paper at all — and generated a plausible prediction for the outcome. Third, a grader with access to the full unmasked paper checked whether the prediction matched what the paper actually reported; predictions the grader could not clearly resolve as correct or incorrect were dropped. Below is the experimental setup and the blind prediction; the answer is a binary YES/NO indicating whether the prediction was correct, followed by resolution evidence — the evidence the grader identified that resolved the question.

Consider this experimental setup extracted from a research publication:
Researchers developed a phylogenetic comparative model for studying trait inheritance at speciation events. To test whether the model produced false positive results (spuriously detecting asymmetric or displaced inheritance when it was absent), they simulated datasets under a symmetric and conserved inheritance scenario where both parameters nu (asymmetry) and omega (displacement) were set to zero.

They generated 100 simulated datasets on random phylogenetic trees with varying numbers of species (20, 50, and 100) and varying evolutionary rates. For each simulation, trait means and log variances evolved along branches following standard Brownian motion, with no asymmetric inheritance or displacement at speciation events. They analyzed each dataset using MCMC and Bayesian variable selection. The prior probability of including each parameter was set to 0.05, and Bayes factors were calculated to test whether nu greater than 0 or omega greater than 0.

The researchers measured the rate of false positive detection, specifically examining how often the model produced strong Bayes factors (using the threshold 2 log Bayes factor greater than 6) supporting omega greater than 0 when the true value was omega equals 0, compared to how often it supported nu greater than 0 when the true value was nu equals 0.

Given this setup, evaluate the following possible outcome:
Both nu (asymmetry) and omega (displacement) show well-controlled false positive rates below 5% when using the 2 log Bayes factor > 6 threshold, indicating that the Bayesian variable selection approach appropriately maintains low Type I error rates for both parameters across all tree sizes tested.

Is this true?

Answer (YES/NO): NO